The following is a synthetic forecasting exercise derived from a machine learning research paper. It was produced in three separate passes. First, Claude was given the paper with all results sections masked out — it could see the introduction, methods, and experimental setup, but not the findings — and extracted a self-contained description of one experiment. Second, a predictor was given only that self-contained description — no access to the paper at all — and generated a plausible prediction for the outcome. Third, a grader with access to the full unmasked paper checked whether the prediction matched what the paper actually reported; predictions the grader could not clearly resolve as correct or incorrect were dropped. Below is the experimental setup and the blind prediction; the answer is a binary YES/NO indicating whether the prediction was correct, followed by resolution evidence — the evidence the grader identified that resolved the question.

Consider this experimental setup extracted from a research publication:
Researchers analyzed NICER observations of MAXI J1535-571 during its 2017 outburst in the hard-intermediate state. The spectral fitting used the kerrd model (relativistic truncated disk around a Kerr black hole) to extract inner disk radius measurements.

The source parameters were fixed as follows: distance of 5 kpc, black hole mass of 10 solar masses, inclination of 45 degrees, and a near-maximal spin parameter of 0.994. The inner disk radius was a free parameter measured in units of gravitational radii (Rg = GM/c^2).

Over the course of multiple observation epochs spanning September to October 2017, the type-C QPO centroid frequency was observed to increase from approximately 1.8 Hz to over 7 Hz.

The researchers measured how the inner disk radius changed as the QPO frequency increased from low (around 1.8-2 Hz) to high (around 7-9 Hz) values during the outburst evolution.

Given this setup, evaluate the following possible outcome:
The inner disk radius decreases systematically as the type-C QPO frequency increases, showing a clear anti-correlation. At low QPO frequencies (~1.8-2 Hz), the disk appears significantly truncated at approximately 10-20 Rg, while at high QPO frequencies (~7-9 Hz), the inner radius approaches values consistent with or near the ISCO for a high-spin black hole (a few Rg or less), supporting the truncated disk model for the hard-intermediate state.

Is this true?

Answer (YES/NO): NO